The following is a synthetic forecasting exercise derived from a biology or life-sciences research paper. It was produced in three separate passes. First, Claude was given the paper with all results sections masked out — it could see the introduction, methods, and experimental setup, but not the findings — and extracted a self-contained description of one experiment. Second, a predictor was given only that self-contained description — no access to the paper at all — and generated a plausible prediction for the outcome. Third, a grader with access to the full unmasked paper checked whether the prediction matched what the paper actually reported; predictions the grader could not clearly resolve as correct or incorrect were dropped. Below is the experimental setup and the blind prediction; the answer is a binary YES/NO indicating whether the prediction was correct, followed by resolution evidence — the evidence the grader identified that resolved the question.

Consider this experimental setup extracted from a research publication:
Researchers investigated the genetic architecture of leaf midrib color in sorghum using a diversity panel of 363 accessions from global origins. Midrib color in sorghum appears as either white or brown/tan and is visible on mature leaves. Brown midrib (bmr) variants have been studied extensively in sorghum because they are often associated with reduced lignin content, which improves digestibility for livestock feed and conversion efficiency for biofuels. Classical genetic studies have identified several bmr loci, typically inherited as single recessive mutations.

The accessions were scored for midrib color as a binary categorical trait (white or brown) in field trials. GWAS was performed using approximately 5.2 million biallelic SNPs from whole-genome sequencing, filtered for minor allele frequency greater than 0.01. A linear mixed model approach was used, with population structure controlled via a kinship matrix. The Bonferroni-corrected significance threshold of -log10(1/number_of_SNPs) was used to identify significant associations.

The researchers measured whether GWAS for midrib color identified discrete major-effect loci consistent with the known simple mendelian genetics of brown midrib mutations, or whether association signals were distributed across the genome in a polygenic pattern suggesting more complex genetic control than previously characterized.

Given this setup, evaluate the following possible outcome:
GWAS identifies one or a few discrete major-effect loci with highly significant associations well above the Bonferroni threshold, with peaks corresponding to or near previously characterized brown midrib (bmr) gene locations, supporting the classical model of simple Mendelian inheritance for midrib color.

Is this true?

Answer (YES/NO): NO